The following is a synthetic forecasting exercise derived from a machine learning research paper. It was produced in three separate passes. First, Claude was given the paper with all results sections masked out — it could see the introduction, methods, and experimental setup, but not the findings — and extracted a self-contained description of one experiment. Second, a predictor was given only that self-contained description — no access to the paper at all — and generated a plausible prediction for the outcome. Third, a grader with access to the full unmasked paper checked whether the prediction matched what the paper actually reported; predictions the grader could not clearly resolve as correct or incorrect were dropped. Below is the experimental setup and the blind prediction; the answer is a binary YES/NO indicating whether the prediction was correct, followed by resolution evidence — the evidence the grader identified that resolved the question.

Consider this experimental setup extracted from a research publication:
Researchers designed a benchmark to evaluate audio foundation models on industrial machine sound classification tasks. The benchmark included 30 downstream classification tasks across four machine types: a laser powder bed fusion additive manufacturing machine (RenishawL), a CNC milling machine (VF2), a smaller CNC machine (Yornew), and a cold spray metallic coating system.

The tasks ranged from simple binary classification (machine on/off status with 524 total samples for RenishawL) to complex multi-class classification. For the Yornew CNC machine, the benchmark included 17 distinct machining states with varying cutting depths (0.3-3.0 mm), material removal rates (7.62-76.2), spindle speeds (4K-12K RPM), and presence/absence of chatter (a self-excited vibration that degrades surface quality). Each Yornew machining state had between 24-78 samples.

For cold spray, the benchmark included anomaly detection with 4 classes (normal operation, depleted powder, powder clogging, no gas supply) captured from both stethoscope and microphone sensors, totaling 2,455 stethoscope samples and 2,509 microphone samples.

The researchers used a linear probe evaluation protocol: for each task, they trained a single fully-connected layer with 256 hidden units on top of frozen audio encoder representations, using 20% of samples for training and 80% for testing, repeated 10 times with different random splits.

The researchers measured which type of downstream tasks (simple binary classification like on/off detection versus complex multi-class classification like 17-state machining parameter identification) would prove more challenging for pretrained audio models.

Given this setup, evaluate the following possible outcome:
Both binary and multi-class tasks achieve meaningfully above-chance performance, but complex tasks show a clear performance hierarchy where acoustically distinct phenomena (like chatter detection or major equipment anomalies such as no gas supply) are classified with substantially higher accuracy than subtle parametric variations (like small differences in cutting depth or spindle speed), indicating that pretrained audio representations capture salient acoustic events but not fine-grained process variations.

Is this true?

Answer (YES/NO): YES